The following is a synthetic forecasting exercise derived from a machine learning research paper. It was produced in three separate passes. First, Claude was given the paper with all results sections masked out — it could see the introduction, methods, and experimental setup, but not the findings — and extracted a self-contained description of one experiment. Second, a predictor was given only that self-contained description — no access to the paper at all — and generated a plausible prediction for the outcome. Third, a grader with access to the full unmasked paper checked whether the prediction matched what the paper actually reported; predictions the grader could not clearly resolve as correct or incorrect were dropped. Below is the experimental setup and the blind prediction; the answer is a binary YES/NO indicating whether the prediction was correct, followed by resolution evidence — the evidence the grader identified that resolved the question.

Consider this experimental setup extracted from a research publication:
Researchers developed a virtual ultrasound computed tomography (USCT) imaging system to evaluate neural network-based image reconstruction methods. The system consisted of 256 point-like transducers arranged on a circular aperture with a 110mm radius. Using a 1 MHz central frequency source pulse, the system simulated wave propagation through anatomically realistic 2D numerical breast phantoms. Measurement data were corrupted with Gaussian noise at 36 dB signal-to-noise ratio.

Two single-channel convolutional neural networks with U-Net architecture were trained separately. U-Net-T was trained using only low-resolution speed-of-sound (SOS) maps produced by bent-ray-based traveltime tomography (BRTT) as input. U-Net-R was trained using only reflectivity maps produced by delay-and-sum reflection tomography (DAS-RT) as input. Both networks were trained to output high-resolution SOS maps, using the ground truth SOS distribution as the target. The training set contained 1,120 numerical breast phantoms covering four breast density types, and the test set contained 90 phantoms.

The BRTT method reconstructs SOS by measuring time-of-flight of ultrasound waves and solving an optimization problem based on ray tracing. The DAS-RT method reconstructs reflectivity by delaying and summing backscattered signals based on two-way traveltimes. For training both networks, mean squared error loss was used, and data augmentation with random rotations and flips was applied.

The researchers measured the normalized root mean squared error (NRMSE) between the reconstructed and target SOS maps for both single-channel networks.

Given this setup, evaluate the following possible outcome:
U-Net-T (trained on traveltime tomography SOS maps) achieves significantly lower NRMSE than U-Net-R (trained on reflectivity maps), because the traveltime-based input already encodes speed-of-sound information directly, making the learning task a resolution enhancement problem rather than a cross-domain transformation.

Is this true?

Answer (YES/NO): NO